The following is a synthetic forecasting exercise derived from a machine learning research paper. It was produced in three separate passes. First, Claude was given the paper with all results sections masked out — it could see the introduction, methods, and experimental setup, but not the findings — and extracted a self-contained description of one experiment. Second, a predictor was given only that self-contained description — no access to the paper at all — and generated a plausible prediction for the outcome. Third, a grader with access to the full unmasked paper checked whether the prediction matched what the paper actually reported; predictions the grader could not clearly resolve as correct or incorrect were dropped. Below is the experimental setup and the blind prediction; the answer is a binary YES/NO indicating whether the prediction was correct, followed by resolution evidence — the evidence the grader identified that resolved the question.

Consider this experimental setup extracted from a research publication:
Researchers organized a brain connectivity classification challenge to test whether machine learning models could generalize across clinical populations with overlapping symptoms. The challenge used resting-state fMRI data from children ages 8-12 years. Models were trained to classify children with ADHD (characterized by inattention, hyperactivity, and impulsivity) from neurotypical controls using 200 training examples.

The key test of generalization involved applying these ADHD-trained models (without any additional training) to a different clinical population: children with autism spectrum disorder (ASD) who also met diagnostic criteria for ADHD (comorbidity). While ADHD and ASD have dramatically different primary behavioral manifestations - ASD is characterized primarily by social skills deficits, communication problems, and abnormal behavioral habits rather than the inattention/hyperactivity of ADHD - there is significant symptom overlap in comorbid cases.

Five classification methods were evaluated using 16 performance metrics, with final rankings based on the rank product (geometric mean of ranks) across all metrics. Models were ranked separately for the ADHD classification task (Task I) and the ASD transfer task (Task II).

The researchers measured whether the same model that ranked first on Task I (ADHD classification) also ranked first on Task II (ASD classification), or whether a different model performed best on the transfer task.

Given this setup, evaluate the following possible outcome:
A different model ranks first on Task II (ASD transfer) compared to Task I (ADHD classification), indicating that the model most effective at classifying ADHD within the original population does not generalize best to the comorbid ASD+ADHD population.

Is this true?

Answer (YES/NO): NO